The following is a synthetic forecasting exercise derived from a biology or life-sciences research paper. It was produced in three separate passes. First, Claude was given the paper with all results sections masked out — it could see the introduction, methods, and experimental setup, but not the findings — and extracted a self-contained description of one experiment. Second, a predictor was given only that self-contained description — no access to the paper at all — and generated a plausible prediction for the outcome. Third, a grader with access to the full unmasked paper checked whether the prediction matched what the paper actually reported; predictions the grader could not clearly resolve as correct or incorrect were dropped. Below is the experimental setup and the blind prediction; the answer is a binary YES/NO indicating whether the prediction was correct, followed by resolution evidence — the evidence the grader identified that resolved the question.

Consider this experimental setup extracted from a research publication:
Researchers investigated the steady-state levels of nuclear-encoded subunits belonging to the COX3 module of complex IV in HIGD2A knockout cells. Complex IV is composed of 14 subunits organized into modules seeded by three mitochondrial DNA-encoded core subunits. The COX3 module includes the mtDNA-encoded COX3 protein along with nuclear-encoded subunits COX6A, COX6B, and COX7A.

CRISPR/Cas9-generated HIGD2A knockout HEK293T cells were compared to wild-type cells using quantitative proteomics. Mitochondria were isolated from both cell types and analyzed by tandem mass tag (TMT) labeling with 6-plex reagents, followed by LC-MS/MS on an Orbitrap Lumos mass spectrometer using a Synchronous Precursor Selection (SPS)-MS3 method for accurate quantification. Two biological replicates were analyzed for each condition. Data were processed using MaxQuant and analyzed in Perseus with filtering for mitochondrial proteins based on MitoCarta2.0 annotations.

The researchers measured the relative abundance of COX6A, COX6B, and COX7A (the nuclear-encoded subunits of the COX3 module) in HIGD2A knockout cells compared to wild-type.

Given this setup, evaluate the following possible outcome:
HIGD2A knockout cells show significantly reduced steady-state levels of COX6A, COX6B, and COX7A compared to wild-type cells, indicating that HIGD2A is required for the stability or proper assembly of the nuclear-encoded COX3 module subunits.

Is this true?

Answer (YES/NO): YES